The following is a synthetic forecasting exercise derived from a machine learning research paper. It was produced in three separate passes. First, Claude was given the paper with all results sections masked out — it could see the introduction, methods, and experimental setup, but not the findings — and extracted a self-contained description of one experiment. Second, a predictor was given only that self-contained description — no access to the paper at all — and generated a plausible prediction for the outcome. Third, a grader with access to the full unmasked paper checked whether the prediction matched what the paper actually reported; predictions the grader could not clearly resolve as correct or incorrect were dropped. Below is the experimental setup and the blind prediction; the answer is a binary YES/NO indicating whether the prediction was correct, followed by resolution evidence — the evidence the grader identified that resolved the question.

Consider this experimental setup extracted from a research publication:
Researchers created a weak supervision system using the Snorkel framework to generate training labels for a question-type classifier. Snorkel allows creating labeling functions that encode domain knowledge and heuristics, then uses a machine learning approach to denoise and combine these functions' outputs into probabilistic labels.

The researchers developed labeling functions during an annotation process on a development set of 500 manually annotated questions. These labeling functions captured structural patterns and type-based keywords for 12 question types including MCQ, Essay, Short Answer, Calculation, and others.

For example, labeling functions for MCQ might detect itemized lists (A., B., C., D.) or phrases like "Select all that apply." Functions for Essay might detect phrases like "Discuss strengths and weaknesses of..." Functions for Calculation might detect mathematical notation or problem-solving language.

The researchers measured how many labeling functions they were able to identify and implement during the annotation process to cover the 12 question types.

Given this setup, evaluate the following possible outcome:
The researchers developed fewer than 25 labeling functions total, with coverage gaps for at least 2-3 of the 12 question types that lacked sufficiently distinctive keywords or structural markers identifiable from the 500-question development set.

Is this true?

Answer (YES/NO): NO